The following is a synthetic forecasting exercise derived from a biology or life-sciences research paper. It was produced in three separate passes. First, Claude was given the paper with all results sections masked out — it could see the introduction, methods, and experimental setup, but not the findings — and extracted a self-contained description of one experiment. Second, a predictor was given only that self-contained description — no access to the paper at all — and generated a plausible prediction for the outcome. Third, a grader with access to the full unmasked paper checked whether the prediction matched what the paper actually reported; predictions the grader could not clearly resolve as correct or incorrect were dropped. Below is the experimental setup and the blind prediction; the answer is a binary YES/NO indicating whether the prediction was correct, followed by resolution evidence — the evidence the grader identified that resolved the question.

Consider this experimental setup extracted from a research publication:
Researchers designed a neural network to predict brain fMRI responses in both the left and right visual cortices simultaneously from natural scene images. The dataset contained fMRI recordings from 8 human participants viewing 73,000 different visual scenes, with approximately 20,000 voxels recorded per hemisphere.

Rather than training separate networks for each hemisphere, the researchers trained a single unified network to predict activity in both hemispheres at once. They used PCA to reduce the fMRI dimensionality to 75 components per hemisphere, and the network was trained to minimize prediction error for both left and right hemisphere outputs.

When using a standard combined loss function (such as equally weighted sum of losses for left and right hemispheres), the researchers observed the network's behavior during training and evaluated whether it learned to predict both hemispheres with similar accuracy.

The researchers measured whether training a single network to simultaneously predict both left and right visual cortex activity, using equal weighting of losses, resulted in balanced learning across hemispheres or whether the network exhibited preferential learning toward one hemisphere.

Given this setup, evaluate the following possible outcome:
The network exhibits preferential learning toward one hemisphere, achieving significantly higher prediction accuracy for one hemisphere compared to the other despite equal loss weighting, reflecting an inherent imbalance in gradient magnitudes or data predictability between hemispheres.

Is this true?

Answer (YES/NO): YES